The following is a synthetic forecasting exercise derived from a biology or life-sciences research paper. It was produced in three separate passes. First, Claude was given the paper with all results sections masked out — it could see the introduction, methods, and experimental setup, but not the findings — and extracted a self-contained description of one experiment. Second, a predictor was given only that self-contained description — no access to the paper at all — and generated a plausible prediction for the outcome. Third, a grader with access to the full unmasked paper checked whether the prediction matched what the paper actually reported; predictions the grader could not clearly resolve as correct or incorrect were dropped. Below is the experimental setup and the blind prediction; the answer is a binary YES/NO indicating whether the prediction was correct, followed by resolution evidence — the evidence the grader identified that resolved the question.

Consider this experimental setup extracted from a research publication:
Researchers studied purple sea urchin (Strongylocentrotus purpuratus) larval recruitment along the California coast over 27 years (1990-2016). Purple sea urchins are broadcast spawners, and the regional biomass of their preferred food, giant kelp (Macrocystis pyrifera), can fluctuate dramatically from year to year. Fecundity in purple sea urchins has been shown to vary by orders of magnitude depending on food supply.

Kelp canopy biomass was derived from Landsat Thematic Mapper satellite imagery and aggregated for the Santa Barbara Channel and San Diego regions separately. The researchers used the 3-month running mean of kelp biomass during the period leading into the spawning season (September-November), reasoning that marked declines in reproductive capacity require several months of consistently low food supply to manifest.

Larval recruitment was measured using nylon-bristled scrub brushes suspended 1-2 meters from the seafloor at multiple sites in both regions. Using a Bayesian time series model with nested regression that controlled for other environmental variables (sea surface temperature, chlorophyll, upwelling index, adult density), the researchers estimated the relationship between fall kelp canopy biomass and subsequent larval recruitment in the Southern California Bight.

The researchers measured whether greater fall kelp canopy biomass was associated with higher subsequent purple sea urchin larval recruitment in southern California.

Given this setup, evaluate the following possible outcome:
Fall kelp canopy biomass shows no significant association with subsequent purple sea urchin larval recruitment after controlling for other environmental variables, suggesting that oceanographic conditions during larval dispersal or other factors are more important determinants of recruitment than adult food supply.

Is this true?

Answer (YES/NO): YES